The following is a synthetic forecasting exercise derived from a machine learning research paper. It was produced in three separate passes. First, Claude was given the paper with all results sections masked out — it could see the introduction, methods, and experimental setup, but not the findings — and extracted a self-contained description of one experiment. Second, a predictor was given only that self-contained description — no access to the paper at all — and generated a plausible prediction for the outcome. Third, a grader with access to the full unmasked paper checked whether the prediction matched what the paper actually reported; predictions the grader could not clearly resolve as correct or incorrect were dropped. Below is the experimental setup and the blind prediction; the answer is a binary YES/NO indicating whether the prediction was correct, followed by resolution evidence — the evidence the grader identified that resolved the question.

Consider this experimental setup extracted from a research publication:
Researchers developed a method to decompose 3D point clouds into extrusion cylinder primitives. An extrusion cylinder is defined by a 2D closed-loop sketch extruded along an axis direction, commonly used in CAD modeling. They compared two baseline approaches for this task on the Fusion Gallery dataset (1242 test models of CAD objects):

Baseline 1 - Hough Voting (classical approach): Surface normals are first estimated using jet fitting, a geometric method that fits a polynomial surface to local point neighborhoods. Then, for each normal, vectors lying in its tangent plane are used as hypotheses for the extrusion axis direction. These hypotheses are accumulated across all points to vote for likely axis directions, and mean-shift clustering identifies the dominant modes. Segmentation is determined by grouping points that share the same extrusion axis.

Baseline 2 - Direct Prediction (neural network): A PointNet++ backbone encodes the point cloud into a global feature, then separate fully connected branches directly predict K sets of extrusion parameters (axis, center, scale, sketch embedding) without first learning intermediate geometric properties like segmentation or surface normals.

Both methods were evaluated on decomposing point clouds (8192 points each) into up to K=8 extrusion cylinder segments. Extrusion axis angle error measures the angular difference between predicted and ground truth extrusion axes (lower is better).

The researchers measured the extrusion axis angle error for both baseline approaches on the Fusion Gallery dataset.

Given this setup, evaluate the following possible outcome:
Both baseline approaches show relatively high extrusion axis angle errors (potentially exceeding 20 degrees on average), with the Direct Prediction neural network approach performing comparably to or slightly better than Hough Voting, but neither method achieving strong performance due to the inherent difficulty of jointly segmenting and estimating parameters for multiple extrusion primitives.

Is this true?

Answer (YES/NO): NO